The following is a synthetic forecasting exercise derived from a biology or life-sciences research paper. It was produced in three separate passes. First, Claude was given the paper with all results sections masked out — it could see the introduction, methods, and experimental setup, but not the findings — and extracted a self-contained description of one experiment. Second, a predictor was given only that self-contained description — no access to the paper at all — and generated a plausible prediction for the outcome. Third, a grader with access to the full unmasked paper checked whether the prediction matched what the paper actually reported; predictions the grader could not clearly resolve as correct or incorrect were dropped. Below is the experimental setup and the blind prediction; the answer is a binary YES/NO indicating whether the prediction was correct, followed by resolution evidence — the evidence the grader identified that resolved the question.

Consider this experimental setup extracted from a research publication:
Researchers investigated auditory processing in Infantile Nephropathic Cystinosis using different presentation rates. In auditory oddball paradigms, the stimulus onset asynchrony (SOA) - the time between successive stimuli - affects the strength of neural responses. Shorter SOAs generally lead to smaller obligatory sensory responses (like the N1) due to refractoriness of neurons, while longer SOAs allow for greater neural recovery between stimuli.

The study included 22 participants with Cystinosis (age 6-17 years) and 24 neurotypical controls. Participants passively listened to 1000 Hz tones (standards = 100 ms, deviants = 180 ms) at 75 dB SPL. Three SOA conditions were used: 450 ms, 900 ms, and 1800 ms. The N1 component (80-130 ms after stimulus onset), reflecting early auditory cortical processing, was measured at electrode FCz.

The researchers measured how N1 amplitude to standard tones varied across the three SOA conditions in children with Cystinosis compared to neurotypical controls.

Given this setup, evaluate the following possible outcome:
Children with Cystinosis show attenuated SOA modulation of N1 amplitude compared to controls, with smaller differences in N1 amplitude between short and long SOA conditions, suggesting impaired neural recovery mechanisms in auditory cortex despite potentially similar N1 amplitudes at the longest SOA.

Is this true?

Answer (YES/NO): NO